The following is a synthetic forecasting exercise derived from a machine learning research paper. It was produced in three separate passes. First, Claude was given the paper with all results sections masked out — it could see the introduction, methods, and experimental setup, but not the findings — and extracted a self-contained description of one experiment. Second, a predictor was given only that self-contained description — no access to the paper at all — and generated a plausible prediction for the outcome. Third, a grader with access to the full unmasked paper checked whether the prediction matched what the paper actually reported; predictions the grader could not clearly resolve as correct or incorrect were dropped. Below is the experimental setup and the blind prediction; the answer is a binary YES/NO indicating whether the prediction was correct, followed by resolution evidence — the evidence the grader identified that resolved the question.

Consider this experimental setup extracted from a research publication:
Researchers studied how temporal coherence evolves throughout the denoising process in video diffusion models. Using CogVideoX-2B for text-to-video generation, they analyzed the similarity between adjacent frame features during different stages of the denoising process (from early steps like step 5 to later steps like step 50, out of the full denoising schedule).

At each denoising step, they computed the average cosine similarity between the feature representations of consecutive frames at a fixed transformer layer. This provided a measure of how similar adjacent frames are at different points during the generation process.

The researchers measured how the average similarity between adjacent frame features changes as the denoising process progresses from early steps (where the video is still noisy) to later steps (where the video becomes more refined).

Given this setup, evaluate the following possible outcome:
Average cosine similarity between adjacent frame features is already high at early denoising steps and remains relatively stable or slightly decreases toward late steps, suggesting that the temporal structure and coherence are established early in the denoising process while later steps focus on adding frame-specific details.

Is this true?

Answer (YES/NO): YES